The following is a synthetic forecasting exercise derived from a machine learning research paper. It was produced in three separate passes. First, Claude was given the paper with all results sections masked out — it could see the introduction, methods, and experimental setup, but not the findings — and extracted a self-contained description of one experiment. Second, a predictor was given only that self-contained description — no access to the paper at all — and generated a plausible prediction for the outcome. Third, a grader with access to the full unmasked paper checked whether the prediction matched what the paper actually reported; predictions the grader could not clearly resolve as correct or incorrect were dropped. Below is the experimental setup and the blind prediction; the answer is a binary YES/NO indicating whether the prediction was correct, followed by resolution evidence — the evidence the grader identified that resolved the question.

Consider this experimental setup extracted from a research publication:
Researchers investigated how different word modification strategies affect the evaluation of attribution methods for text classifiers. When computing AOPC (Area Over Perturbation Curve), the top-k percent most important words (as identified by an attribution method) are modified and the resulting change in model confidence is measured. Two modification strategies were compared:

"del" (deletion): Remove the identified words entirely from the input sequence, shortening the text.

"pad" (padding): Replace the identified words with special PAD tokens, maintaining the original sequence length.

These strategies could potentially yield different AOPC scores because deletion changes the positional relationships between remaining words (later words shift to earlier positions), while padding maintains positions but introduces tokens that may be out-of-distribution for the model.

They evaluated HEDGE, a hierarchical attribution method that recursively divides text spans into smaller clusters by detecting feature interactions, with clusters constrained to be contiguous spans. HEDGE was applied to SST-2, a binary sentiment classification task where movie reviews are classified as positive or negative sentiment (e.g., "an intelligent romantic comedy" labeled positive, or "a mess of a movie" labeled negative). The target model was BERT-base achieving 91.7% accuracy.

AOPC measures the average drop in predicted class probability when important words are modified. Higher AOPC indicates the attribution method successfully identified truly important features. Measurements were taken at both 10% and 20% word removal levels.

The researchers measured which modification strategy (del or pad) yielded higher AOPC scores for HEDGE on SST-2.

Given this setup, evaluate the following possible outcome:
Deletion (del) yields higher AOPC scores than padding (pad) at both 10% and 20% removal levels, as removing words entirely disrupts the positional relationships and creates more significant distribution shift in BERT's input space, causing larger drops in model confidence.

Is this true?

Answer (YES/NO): NO